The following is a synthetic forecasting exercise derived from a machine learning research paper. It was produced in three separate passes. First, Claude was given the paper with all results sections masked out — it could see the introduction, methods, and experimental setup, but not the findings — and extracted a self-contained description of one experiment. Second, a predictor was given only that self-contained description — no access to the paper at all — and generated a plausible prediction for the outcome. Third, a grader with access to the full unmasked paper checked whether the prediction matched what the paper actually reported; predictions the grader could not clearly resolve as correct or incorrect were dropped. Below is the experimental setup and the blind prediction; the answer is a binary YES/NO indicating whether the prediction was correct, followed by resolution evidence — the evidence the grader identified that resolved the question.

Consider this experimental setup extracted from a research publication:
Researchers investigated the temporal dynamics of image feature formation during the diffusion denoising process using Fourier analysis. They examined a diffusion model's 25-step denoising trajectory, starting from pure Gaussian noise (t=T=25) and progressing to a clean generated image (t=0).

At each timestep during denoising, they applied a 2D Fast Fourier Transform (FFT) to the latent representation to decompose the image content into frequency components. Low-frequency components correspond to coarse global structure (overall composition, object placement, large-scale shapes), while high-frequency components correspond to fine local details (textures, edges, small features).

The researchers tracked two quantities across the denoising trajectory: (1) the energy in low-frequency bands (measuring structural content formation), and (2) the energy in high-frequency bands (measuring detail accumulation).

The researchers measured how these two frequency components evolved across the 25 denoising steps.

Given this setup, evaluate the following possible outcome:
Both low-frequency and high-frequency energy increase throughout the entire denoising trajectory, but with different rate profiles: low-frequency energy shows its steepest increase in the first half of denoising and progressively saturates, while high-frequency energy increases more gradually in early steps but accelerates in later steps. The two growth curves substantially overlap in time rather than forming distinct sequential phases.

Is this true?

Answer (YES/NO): NO